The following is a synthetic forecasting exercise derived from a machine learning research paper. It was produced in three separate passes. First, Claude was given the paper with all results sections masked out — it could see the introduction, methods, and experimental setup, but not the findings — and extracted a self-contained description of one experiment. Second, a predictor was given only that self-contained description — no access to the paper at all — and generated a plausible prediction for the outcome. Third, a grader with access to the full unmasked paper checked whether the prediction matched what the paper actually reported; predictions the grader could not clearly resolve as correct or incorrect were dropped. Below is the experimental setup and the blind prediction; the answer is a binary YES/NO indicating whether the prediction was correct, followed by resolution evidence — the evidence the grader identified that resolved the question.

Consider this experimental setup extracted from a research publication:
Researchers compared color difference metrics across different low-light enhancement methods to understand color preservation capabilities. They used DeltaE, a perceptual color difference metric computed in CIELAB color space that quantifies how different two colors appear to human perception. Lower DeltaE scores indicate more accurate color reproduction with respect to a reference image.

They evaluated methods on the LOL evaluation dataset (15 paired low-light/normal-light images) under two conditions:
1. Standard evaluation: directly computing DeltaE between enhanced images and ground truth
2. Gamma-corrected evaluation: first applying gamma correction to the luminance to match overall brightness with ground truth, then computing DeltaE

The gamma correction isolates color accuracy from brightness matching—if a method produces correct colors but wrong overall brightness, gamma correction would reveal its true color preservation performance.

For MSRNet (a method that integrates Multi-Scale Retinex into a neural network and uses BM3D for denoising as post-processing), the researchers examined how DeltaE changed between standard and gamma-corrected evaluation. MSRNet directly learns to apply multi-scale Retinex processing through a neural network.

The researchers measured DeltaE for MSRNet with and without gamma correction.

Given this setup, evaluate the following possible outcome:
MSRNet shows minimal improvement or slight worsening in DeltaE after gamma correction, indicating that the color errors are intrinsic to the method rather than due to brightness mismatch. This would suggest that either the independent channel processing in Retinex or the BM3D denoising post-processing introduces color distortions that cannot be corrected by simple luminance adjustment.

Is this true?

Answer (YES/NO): NO